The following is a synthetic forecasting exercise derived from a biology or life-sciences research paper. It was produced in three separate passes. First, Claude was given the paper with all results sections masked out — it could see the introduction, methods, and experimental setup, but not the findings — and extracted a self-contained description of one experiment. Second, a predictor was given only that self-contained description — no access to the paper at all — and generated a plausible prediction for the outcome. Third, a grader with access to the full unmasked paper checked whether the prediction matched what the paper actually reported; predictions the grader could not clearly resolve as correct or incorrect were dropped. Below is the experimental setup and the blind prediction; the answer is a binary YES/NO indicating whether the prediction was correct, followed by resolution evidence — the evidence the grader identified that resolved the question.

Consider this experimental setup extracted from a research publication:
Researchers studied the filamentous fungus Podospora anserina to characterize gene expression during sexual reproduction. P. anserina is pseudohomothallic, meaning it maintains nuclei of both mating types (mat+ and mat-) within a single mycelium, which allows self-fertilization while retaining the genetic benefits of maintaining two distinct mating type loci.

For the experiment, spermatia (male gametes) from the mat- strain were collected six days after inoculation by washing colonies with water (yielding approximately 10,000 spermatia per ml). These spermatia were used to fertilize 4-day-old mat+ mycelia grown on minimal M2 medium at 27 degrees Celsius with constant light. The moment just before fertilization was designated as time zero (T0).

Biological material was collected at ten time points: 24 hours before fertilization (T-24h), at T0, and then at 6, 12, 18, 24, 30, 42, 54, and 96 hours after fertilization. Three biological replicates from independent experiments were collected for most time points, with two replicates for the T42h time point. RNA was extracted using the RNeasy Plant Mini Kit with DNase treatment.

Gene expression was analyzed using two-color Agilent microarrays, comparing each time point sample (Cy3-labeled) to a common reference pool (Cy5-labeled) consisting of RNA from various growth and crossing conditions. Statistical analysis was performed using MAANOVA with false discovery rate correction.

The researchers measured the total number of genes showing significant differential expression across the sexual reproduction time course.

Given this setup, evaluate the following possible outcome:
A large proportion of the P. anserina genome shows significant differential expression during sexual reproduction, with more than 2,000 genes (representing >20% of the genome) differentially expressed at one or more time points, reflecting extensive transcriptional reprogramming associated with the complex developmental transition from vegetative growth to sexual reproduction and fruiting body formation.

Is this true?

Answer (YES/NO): YES